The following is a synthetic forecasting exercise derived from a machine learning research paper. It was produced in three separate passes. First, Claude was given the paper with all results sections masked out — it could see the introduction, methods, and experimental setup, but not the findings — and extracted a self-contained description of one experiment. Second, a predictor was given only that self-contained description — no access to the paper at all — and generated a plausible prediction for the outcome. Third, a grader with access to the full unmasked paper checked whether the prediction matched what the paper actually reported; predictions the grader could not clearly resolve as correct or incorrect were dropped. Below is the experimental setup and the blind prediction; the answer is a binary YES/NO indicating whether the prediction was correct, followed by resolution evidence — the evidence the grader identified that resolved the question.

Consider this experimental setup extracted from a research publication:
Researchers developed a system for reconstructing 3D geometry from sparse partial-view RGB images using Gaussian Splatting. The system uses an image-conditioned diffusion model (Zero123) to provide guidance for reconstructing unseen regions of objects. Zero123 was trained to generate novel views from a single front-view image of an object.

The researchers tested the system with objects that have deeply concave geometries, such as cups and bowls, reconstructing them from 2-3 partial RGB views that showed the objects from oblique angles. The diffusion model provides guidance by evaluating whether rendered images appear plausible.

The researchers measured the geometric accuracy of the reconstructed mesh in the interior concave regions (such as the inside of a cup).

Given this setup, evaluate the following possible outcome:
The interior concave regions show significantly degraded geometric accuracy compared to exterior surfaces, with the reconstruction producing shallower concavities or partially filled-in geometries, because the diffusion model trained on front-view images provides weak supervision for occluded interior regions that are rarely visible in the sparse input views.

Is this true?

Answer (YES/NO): YES